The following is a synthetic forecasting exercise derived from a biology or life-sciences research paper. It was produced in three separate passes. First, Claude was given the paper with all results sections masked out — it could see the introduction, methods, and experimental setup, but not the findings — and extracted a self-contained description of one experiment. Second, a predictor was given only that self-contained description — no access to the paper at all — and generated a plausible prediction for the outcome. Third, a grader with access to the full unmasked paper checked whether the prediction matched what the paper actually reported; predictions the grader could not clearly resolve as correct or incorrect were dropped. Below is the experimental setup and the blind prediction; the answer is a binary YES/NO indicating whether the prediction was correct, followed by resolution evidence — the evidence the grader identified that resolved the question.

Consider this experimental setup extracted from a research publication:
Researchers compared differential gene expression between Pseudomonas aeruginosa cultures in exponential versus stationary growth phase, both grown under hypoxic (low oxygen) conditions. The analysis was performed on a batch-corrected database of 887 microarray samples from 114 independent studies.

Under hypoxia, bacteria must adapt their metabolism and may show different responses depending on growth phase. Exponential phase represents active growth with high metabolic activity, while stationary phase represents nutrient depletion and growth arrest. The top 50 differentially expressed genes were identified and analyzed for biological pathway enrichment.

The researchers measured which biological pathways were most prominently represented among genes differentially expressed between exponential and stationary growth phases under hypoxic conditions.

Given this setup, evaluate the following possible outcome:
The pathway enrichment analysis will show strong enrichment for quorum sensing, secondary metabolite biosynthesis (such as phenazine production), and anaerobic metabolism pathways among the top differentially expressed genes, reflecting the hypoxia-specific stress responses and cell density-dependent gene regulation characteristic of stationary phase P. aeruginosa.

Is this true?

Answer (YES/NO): NO